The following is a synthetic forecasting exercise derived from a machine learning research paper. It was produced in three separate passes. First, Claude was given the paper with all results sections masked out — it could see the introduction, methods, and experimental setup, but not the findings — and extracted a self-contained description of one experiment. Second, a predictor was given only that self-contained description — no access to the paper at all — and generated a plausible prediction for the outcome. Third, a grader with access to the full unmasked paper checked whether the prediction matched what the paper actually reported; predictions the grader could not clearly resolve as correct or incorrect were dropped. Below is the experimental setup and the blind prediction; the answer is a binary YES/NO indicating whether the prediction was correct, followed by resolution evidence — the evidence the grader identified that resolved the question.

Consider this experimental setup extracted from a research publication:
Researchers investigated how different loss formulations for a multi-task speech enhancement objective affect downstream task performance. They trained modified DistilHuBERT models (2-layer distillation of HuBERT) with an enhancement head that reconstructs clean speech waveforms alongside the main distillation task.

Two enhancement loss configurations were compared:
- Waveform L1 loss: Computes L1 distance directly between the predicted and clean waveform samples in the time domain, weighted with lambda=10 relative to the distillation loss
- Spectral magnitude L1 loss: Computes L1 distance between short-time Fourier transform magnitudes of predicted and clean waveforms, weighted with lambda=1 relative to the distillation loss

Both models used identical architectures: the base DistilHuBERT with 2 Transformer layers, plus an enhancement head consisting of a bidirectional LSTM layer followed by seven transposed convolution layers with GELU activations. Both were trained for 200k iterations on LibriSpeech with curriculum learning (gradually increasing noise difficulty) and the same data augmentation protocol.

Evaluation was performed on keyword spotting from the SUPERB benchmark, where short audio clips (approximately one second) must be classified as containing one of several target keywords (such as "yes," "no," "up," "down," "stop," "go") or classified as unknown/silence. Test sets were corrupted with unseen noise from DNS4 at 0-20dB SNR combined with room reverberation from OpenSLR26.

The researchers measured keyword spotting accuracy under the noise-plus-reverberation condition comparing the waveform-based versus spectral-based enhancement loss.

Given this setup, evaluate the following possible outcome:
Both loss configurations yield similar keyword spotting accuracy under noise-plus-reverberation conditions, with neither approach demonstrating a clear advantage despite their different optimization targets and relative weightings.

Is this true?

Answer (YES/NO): NO